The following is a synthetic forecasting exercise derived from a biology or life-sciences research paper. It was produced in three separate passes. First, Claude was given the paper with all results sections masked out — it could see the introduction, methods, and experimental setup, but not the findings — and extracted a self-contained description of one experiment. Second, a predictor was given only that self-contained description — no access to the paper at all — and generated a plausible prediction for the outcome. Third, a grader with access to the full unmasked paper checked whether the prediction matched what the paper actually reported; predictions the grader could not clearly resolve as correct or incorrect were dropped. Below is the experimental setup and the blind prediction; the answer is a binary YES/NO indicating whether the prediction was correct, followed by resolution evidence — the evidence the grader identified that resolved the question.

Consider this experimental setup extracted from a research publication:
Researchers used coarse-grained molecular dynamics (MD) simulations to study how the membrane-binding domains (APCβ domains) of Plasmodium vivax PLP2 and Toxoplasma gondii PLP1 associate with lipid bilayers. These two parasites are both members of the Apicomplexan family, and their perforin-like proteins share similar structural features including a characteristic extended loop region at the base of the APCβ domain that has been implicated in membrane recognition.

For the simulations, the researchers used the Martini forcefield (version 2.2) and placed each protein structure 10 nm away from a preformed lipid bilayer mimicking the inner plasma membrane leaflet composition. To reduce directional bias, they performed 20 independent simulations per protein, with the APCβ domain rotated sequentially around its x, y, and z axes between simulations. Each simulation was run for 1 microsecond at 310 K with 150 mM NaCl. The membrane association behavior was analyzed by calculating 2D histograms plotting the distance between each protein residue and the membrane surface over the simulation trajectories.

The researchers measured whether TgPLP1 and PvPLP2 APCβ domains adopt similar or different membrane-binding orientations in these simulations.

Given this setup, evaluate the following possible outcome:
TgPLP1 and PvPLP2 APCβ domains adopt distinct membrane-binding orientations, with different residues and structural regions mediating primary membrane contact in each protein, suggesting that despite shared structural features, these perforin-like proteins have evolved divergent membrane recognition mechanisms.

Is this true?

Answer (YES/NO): NO